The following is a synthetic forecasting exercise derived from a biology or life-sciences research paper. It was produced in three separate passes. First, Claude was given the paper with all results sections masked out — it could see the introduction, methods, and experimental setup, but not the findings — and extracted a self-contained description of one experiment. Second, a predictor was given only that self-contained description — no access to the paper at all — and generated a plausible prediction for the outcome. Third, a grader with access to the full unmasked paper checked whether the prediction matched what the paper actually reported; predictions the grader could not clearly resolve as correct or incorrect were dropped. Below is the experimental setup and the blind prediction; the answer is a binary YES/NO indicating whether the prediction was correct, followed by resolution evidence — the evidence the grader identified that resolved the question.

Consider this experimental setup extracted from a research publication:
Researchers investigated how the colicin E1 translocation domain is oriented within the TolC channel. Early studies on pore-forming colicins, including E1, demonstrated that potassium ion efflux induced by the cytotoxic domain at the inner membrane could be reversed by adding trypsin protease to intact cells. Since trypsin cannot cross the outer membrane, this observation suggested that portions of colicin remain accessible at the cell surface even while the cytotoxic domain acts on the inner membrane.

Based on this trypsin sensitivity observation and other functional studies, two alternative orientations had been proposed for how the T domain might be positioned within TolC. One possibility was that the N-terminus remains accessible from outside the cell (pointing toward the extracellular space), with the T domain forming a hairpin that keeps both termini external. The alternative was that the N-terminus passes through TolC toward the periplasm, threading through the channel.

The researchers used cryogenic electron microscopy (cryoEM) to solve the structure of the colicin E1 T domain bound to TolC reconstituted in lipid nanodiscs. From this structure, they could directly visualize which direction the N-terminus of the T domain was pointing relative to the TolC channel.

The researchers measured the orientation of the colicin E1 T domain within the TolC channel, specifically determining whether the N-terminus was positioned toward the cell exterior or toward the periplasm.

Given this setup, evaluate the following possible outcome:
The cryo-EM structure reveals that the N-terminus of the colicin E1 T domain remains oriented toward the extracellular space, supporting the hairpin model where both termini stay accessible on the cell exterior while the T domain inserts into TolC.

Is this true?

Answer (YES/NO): NO